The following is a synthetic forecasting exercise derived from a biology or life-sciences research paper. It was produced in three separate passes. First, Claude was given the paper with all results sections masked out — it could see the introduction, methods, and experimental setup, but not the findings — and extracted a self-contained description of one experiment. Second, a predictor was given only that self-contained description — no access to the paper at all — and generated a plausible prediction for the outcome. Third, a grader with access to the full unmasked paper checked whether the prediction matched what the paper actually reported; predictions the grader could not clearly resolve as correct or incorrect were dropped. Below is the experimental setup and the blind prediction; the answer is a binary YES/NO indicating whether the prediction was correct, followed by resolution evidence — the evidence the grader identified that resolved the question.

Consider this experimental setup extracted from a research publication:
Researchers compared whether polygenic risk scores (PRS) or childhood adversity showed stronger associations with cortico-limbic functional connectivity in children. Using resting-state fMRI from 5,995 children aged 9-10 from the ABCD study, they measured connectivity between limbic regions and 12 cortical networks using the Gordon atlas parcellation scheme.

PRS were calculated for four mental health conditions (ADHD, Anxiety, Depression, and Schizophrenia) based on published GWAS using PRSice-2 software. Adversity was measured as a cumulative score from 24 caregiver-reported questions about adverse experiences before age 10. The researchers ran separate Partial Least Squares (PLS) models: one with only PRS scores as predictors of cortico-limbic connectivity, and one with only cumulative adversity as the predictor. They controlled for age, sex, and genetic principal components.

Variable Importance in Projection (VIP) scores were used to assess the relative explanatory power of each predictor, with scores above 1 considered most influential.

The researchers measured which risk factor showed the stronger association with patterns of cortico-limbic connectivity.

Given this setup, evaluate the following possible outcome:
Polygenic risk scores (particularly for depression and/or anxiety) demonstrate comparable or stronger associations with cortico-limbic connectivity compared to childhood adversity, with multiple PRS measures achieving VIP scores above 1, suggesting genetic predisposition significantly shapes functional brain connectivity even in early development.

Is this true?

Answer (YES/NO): NO